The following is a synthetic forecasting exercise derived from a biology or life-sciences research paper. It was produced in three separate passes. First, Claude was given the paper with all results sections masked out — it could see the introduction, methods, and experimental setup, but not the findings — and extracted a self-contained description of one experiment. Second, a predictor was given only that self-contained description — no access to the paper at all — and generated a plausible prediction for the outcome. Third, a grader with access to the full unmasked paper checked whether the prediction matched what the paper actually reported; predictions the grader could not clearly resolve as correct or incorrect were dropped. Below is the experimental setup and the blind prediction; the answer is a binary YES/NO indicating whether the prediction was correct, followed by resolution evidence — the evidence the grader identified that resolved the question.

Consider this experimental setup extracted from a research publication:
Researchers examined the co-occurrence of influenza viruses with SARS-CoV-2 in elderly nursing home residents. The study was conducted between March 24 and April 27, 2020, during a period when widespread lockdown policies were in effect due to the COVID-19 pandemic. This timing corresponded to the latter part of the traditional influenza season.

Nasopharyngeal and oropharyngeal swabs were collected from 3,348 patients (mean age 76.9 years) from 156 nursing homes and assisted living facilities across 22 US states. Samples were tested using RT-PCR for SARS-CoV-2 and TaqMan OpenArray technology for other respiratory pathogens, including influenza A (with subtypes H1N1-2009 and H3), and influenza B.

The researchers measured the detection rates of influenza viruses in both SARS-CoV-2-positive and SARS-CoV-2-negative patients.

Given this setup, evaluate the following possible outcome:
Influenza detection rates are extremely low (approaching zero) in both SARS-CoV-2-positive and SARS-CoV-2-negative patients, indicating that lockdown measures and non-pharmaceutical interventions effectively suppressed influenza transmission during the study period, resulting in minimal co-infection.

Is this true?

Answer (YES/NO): YES